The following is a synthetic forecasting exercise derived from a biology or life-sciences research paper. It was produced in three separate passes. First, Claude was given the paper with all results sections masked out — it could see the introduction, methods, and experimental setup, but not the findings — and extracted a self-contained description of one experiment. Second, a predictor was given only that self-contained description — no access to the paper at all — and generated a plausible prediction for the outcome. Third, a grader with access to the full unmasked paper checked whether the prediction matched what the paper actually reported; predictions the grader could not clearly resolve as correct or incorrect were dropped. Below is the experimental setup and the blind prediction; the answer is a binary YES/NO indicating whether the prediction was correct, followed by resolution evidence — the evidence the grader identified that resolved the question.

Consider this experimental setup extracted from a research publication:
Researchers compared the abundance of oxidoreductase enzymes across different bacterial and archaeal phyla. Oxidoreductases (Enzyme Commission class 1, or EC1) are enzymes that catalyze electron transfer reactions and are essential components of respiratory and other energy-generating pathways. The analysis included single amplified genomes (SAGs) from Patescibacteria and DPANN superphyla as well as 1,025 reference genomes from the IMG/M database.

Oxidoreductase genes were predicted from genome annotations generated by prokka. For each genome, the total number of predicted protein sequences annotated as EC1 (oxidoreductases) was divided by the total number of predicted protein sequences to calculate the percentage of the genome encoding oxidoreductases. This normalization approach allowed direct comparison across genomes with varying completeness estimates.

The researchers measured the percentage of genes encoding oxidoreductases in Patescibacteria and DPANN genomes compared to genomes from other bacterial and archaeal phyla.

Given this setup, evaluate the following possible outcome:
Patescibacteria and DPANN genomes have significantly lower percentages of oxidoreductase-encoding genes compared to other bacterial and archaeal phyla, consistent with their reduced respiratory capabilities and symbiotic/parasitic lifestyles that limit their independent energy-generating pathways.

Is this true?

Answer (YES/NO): NO